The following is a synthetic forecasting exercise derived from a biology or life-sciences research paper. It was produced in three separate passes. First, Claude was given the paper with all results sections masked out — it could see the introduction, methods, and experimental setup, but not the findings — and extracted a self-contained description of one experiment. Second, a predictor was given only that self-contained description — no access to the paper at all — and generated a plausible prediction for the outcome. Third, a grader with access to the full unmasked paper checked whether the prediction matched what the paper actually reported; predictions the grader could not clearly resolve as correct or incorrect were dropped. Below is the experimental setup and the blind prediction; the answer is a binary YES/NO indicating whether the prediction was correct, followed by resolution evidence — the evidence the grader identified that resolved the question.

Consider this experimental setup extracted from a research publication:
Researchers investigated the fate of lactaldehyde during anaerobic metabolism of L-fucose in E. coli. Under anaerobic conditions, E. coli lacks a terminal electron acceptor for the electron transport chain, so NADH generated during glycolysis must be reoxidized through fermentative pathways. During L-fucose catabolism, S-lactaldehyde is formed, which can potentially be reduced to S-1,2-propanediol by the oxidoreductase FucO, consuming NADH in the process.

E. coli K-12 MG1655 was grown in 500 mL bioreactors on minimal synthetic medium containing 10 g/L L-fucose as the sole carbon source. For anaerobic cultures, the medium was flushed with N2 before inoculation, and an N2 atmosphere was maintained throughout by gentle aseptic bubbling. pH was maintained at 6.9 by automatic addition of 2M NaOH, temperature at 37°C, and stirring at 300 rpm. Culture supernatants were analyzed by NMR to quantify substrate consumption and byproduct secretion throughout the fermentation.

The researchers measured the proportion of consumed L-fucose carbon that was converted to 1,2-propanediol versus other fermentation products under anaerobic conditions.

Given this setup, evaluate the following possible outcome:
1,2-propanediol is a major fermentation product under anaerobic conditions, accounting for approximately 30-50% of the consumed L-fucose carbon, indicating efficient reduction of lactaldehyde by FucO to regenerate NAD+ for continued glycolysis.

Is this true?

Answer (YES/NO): YES